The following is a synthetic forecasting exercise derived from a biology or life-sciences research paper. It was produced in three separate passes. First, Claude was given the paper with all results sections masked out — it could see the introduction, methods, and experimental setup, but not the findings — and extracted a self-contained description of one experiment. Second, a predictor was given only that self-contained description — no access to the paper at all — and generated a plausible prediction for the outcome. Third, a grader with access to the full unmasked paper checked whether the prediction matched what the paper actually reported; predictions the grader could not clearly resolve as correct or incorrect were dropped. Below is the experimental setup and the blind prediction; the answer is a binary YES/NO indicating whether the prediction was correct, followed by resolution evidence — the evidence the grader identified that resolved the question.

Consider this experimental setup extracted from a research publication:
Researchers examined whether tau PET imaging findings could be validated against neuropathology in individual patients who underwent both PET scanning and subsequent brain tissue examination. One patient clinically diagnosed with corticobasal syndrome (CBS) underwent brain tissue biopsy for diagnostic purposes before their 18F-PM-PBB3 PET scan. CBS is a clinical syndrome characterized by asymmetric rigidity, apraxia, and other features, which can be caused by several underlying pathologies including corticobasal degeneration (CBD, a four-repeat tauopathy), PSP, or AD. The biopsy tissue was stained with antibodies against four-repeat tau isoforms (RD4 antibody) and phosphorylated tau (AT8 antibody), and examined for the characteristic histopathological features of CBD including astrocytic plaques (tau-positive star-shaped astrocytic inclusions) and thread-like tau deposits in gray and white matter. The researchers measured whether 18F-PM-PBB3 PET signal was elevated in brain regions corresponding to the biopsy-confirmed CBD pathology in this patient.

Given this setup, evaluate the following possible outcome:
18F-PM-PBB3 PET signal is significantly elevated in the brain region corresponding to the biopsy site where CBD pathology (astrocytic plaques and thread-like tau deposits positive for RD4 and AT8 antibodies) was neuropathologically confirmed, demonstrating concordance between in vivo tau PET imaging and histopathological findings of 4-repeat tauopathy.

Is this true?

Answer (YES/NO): YES